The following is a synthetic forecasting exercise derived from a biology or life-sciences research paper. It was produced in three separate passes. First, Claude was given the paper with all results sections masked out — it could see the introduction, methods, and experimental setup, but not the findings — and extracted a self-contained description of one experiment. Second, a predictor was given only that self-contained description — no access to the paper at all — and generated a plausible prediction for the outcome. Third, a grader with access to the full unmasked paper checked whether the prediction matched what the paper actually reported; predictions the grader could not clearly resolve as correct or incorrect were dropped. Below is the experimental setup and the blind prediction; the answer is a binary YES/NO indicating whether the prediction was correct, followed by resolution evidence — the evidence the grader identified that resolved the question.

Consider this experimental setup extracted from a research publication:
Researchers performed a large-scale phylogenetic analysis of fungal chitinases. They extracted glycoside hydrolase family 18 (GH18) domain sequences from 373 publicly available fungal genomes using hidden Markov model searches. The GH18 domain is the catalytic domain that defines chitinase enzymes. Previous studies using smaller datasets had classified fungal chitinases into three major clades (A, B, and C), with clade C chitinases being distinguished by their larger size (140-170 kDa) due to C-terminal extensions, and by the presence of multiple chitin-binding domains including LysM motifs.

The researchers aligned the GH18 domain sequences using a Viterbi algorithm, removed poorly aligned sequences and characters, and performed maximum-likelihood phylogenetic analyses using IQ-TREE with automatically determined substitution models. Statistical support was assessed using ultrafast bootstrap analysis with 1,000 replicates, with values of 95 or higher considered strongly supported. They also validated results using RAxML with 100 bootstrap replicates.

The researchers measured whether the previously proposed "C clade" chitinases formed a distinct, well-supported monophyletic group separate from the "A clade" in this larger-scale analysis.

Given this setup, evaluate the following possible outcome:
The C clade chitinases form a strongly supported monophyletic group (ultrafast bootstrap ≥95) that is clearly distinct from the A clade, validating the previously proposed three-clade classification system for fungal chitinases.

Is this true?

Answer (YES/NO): NO